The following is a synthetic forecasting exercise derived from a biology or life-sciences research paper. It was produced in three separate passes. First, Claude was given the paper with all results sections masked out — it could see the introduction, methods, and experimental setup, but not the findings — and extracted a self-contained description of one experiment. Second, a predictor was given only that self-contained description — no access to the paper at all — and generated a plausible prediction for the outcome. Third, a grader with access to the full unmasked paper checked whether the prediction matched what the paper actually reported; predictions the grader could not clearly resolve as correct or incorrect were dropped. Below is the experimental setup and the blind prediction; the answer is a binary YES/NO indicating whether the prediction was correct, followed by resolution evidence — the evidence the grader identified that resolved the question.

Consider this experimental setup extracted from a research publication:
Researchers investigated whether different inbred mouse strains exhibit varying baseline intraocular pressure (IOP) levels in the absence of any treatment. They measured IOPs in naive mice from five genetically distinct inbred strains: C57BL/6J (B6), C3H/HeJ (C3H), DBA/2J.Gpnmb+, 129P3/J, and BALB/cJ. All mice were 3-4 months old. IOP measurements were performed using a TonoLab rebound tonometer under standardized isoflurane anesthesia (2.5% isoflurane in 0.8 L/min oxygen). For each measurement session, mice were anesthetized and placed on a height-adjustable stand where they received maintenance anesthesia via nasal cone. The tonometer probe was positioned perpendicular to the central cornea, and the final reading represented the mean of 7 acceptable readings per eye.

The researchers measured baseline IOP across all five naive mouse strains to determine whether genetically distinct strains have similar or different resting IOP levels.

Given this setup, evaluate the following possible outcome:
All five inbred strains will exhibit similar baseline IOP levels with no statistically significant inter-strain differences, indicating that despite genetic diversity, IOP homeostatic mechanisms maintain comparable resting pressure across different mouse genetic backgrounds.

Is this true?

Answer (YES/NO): NO